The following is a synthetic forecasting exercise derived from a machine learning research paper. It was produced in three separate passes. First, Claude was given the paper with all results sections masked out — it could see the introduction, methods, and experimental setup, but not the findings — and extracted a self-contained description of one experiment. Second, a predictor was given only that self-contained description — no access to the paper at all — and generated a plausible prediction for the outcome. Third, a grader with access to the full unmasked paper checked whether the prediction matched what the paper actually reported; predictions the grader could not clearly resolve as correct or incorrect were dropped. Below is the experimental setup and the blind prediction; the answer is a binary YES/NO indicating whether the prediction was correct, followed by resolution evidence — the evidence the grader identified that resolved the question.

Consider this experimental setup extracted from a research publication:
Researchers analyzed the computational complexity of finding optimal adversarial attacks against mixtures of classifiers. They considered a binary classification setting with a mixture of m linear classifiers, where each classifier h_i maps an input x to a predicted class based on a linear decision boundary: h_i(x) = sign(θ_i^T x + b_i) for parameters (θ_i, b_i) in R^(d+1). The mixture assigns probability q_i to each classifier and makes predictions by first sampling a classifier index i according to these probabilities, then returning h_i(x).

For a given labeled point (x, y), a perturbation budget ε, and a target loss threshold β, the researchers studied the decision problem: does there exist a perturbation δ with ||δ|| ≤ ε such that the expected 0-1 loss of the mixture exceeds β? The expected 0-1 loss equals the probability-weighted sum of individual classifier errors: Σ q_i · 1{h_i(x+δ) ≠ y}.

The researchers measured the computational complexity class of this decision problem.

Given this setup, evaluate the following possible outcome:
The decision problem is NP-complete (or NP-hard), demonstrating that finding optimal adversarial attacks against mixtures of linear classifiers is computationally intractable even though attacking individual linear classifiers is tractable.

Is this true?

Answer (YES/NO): YES